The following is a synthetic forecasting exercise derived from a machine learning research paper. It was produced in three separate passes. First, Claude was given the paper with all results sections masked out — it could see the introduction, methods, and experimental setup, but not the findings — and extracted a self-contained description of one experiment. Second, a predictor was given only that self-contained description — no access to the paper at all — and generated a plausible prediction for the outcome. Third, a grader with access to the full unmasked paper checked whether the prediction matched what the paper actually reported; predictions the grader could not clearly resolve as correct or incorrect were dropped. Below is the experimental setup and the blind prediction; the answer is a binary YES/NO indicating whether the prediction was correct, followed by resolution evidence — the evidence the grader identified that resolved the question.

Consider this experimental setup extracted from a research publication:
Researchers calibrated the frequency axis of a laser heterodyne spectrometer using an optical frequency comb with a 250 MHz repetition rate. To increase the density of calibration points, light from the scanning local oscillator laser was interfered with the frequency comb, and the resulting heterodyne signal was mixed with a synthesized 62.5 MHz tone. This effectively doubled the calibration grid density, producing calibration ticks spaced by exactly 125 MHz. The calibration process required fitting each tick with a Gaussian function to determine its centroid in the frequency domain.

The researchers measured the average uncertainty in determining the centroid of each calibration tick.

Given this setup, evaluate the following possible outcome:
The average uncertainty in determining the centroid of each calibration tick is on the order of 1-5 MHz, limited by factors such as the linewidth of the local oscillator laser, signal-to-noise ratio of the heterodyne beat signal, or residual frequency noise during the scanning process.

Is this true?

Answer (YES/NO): NO